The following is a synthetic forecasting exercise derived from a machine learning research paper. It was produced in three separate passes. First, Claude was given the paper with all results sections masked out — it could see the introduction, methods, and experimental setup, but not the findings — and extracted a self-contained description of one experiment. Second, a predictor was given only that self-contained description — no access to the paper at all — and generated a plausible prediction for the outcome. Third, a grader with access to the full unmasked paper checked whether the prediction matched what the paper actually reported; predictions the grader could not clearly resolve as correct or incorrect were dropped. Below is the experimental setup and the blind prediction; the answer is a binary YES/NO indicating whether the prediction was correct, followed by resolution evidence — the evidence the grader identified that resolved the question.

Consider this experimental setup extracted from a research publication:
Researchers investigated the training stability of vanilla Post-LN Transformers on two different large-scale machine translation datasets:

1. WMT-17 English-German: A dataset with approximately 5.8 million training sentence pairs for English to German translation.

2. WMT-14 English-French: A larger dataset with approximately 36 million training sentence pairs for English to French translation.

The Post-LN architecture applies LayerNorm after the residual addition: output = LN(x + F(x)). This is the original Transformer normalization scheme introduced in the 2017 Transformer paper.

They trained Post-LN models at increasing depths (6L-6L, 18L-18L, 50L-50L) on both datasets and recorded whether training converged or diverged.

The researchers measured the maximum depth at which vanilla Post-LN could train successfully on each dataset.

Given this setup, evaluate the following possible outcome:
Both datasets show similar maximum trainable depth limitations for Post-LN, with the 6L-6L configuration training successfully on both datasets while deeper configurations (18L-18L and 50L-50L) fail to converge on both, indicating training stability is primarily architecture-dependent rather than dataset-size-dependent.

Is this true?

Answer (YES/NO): NO